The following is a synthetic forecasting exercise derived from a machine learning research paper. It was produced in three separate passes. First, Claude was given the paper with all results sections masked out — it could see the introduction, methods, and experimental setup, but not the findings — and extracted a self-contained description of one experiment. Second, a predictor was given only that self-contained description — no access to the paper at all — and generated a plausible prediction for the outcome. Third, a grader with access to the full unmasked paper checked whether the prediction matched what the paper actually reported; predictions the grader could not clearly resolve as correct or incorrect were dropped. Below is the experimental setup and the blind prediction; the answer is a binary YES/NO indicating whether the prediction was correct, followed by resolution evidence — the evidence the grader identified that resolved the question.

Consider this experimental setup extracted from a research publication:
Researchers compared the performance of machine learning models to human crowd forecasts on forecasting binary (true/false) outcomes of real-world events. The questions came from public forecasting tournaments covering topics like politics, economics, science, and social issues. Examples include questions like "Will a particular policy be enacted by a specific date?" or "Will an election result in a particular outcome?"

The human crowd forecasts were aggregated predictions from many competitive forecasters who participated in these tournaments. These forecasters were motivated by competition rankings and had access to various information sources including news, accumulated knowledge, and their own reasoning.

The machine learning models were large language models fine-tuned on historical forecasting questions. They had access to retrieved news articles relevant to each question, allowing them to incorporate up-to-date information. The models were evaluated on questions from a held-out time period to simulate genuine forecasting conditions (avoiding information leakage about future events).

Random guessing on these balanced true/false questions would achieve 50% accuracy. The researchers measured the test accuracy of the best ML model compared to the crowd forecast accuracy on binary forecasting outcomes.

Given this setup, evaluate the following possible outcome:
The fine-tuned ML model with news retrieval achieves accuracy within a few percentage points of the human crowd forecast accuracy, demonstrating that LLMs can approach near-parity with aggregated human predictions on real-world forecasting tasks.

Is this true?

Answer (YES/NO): NO